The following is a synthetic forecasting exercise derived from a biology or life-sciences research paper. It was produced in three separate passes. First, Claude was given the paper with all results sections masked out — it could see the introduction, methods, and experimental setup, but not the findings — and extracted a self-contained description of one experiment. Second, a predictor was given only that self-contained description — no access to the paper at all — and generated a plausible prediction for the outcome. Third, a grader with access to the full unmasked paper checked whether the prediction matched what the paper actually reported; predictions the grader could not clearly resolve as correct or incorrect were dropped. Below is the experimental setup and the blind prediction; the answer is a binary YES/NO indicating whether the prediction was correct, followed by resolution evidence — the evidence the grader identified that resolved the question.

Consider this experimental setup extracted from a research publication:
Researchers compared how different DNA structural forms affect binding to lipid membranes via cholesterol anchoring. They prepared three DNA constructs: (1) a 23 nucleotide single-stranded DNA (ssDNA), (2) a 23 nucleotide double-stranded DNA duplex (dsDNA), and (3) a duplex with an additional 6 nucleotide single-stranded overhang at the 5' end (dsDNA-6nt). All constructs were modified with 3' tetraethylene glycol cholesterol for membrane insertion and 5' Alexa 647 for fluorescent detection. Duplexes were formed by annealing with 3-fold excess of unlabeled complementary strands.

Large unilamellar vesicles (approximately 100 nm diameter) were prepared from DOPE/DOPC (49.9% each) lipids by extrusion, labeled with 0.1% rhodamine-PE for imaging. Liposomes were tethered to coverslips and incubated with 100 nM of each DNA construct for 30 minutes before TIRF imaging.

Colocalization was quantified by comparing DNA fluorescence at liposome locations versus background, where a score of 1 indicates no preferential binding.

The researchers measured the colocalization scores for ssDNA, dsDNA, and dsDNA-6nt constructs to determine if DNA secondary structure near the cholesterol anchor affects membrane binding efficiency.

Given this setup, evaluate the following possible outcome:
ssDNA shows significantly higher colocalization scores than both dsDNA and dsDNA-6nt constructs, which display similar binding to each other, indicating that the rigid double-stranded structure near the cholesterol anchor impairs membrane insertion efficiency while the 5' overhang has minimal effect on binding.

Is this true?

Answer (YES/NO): NO